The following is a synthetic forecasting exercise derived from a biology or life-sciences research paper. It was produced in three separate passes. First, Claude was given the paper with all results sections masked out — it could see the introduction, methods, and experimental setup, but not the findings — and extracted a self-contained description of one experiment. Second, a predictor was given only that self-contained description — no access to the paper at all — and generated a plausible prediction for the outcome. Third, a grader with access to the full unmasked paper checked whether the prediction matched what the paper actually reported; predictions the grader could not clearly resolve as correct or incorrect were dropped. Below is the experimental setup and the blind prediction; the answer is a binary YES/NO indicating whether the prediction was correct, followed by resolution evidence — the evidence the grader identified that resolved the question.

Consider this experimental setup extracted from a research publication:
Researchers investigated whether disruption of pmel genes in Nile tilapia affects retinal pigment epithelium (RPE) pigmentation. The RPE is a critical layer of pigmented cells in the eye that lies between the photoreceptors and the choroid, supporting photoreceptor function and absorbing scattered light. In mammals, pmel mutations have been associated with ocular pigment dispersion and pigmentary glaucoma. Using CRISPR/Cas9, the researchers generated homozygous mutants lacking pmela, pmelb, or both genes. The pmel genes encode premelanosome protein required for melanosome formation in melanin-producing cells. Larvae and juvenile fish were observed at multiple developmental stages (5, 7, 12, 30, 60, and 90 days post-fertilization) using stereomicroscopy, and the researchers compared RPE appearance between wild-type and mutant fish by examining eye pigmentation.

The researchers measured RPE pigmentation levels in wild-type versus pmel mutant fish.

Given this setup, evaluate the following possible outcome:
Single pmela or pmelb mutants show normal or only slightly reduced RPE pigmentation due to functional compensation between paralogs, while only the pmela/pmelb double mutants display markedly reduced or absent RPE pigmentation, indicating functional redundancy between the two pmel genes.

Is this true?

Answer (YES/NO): NO